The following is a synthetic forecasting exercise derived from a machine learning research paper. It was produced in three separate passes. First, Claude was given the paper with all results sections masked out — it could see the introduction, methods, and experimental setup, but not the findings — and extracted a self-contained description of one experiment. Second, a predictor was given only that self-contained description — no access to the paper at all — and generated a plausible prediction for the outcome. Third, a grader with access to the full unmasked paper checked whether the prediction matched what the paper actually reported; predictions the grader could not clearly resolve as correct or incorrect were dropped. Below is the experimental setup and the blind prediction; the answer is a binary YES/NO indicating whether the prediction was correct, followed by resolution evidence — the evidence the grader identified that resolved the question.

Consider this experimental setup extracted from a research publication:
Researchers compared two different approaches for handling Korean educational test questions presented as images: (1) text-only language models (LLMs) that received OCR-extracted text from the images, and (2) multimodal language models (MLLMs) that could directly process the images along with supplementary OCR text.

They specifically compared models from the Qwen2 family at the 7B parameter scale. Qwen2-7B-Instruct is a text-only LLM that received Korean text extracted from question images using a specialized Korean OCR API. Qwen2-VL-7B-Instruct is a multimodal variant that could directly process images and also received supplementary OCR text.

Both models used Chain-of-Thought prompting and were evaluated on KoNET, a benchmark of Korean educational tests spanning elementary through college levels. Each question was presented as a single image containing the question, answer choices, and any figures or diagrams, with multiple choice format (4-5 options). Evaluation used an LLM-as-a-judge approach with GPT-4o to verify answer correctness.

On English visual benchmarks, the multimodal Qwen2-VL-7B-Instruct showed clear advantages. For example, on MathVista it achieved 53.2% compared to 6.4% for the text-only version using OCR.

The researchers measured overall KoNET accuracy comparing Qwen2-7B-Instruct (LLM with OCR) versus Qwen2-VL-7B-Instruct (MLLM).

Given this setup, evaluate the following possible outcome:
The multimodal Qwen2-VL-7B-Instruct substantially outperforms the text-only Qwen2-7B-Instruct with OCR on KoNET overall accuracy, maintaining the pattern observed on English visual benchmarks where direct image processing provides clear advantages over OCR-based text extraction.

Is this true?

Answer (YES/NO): NO